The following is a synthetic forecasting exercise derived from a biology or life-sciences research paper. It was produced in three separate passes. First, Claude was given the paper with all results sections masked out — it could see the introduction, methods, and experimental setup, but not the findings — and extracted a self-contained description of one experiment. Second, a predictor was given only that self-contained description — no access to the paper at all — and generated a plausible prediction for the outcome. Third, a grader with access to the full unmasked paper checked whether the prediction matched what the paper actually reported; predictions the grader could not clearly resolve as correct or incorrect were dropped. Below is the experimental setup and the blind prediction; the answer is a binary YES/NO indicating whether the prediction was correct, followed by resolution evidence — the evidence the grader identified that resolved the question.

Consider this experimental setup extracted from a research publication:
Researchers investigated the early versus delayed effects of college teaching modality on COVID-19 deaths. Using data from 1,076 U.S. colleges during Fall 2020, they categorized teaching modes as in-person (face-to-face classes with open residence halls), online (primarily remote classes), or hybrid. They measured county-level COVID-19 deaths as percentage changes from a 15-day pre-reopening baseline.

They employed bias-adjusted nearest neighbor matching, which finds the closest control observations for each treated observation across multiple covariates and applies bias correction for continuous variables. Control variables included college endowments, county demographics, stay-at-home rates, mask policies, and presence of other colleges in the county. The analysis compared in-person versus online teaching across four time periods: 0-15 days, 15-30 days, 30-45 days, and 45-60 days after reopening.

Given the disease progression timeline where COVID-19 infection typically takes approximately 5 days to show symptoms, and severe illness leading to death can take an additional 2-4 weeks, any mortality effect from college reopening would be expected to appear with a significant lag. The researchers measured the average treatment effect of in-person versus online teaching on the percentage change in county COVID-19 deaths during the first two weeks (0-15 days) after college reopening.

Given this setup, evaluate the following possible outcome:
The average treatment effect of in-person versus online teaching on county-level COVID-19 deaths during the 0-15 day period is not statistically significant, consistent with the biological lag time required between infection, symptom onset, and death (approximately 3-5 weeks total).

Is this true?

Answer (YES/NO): YES